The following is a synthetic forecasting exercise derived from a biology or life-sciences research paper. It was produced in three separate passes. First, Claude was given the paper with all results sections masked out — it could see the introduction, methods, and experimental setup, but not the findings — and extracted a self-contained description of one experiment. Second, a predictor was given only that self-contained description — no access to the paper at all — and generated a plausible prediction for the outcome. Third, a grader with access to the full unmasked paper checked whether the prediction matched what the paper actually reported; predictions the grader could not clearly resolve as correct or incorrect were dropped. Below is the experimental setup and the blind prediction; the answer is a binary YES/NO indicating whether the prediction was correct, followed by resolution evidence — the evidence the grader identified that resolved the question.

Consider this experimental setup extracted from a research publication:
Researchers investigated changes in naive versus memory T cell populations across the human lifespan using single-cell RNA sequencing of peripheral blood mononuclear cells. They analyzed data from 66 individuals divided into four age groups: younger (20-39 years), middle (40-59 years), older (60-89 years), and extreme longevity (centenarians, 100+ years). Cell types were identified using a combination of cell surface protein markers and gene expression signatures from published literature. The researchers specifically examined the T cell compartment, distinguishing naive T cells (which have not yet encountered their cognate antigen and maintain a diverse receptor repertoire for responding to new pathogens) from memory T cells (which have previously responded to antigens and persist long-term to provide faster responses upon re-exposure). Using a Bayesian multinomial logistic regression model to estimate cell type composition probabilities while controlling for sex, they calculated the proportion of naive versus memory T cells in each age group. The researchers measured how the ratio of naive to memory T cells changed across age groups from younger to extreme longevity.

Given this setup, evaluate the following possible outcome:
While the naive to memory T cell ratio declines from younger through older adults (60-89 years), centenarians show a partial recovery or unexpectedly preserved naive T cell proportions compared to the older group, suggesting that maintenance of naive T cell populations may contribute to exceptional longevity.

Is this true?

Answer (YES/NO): NO